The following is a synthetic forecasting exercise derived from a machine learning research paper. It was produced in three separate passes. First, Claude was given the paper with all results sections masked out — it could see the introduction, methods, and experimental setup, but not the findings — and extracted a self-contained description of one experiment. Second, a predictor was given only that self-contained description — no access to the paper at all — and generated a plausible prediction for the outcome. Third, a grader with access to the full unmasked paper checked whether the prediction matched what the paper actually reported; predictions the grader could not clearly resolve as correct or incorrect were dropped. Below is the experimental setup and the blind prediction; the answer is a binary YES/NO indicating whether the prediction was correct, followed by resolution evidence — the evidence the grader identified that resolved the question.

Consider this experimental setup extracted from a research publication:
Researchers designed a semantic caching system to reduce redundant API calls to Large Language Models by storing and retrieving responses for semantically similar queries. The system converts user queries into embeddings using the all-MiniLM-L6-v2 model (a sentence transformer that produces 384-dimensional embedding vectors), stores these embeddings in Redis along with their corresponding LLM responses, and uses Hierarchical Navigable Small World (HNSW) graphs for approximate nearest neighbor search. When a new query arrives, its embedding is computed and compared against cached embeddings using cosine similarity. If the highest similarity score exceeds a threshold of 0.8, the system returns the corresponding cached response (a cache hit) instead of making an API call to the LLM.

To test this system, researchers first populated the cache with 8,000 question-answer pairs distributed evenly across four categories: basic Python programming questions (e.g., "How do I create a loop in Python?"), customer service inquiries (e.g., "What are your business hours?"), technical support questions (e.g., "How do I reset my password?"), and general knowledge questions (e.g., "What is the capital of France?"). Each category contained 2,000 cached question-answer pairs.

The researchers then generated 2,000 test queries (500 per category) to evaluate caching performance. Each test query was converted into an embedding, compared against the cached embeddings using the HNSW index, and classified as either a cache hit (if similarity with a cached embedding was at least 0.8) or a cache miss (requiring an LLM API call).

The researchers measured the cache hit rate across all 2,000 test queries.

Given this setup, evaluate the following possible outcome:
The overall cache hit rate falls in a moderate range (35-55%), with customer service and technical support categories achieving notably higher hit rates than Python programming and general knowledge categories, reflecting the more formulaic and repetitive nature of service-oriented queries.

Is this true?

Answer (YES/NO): NO